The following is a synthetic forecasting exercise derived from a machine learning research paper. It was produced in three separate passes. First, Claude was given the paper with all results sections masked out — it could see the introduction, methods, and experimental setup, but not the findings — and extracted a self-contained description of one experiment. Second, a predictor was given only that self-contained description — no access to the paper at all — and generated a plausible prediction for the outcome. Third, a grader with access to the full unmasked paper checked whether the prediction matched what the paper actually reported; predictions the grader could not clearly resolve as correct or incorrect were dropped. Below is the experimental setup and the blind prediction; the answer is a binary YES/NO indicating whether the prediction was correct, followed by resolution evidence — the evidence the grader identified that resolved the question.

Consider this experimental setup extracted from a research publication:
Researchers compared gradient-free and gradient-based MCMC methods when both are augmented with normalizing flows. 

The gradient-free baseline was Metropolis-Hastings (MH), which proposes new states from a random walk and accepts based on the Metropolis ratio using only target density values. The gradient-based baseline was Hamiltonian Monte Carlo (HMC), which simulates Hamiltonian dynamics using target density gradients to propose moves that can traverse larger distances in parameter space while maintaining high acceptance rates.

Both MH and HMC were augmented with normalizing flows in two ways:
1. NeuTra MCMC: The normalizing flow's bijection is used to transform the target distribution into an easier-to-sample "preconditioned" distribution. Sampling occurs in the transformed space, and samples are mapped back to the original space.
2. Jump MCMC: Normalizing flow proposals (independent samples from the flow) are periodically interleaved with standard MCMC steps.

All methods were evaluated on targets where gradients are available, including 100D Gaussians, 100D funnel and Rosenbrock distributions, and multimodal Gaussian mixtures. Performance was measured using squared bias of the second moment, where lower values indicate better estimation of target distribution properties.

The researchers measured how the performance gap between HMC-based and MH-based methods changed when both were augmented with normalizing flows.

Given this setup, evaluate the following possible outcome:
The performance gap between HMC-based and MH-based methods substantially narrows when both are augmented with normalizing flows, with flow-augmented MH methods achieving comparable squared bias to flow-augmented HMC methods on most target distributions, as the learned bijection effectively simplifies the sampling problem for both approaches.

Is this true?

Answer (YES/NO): NO